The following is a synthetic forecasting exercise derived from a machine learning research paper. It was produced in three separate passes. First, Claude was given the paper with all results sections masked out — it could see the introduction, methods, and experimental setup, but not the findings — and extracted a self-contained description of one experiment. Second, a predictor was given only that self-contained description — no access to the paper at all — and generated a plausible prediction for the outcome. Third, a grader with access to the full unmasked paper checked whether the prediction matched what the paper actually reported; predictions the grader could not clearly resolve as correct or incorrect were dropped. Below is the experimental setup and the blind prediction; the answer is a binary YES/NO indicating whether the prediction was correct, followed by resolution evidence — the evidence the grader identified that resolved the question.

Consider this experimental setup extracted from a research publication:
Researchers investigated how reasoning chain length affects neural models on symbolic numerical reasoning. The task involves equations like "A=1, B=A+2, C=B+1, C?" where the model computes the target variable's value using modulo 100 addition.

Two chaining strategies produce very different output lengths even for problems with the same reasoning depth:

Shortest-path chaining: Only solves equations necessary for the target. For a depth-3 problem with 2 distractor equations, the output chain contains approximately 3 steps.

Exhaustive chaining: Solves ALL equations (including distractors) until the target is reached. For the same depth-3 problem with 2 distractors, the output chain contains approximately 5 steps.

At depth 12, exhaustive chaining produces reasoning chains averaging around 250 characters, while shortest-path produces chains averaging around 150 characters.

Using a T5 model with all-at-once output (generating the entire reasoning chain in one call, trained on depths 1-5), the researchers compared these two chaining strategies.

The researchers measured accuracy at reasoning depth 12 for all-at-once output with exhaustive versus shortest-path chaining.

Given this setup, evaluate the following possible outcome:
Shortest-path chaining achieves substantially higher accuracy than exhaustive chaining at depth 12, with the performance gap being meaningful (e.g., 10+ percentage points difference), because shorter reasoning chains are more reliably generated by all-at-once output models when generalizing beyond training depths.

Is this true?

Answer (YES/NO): NO